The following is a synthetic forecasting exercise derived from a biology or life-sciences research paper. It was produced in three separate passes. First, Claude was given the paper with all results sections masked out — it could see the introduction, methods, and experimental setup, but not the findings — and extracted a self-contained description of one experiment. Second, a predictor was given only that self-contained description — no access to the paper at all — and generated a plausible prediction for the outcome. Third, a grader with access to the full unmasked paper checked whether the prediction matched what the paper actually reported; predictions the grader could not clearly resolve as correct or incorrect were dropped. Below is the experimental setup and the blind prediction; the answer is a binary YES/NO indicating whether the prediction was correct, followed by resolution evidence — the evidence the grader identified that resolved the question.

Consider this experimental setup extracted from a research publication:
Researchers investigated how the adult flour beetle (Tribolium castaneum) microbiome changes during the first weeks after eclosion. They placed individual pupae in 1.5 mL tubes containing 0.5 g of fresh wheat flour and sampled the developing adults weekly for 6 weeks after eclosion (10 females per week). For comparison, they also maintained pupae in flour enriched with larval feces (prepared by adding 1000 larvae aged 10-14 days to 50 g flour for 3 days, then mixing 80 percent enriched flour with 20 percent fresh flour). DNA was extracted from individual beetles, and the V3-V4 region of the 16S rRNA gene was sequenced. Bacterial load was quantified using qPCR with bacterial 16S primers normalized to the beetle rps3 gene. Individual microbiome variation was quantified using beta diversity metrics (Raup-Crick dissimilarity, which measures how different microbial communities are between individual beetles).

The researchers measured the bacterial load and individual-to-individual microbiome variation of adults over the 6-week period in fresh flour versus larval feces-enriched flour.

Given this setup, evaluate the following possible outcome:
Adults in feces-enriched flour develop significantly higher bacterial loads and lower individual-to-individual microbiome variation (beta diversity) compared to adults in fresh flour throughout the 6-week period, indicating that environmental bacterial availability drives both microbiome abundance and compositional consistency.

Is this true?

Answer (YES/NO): NO